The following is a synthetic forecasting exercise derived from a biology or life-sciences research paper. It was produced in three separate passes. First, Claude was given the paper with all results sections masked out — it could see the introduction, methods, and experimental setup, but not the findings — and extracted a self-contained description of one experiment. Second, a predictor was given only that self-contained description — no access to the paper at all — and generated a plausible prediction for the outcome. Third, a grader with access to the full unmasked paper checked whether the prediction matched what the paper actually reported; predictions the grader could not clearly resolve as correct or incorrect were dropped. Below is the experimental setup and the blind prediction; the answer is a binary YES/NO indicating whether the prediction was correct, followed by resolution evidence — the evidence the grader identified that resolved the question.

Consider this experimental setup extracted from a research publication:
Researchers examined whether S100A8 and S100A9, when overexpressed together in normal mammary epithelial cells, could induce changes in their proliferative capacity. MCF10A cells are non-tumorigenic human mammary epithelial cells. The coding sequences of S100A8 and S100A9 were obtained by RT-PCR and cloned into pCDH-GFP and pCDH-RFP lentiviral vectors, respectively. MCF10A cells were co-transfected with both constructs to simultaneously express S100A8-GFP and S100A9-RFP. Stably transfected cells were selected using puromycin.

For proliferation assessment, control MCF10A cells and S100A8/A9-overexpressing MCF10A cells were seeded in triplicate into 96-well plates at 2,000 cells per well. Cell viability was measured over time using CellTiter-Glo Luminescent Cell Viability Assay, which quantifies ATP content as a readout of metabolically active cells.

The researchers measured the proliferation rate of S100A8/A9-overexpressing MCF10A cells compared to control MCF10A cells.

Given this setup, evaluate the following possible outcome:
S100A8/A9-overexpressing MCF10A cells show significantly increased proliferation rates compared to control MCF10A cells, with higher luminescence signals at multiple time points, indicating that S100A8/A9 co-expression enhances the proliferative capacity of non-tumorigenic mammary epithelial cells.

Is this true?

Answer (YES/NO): YES